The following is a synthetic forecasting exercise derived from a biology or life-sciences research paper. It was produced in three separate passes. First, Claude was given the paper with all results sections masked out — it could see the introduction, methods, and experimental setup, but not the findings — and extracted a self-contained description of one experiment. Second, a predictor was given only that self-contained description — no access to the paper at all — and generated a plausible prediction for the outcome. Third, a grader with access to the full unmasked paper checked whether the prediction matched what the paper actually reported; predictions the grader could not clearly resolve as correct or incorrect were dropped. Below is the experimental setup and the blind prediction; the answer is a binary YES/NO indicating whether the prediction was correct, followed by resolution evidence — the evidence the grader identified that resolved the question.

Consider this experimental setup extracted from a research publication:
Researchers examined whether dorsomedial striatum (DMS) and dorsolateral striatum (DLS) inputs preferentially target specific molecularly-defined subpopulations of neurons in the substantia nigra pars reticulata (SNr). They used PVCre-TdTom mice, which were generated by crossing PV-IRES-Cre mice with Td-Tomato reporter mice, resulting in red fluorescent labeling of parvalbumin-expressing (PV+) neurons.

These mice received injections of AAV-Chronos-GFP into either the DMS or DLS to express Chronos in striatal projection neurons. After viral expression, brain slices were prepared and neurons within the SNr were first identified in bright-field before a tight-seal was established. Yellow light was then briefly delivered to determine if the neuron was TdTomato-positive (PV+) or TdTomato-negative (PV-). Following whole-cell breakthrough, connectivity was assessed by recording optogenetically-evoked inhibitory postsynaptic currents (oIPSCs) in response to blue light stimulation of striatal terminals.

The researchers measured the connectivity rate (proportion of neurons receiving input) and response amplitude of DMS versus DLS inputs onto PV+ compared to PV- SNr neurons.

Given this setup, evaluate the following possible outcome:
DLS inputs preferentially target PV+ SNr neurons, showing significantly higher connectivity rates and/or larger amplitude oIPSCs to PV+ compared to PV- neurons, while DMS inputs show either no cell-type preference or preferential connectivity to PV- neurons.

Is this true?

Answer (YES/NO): YES